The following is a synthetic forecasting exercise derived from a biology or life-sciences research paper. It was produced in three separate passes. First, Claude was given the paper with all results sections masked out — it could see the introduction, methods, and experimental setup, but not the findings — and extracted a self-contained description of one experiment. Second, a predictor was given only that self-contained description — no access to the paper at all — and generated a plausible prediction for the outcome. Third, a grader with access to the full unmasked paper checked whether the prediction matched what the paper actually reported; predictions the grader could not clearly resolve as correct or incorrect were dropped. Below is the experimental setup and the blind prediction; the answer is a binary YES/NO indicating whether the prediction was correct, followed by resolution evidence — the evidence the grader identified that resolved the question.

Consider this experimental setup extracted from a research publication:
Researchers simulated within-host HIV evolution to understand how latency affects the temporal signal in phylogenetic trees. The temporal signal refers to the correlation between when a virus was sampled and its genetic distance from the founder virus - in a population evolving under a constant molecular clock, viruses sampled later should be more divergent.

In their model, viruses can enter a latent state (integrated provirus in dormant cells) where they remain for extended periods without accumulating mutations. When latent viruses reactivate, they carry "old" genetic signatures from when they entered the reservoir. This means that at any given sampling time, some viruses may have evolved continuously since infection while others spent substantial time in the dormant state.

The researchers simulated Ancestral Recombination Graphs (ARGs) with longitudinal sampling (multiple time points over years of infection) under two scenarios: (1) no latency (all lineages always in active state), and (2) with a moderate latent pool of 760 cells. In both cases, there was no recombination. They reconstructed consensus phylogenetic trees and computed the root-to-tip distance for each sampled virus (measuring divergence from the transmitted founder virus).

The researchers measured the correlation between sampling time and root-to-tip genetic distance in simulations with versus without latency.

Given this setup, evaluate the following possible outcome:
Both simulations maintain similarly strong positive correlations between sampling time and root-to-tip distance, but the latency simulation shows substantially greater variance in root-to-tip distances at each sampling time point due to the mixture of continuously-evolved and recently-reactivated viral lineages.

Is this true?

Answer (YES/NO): NO